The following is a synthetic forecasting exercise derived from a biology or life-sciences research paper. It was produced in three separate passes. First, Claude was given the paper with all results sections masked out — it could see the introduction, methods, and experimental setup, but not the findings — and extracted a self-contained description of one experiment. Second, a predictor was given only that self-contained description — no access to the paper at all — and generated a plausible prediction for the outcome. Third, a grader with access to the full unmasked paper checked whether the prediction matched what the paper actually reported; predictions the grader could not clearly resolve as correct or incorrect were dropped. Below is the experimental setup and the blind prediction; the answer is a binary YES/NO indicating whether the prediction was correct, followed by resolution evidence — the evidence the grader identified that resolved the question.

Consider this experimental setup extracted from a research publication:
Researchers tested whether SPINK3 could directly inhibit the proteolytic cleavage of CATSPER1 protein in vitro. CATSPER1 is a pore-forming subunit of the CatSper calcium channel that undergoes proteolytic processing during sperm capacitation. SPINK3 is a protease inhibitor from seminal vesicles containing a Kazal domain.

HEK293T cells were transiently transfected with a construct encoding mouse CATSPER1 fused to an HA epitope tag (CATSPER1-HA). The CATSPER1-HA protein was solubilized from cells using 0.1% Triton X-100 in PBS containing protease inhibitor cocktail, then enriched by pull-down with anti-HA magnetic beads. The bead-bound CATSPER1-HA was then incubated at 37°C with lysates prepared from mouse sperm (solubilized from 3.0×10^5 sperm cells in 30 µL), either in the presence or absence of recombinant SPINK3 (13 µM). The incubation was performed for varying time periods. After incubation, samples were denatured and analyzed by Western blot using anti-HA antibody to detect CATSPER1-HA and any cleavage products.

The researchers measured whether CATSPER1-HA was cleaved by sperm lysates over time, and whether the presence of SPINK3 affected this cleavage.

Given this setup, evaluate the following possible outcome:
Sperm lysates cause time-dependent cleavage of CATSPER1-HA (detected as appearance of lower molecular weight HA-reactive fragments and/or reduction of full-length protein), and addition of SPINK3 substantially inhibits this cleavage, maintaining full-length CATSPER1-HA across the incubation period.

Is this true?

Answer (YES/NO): YES